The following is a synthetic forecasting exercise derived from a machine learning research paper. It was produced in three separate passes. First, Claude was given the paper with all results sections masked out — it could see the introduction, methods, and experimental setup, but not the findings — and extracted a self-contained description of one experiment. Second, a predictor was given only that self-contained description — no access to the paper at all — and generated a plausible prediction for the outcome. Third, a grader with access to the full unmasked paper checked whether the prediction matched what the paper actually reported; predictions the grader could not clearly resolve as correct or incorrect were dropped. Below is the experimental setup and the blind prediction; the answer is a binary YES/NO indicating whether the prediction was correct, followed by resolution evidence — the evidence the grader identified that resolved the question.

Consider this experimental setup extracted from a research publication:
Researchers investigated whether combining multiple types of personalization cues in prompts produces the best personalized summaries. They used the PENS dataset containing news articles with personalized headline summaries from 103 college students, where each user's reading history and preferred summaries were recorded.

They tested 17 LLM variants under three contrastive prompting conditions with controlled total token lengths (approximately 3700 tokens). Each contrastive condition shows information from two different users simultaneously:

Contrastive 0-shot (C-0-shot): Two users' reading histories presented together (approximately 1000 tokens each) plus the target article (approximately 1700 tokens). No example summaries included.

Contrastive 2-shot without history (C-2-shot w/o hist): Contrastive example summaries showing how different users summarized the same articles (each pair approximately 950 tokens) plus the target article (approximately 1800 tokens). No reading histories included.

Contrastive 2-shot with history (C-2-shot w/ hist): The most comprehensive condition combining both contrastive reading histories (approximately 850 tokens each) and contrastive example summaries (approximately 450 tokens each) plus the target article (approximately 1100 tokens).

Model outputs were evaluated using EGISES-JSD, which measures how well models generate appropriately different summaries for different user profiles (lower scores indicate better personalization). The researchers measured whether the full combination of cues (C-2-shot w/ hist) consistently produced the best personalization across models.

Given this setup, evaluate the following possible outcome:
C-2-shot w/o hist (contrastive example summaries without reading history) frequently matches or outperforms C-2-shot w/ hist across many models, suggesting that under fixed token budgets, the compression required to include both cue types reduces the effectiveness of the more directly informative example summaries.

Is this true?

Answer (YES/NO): NO